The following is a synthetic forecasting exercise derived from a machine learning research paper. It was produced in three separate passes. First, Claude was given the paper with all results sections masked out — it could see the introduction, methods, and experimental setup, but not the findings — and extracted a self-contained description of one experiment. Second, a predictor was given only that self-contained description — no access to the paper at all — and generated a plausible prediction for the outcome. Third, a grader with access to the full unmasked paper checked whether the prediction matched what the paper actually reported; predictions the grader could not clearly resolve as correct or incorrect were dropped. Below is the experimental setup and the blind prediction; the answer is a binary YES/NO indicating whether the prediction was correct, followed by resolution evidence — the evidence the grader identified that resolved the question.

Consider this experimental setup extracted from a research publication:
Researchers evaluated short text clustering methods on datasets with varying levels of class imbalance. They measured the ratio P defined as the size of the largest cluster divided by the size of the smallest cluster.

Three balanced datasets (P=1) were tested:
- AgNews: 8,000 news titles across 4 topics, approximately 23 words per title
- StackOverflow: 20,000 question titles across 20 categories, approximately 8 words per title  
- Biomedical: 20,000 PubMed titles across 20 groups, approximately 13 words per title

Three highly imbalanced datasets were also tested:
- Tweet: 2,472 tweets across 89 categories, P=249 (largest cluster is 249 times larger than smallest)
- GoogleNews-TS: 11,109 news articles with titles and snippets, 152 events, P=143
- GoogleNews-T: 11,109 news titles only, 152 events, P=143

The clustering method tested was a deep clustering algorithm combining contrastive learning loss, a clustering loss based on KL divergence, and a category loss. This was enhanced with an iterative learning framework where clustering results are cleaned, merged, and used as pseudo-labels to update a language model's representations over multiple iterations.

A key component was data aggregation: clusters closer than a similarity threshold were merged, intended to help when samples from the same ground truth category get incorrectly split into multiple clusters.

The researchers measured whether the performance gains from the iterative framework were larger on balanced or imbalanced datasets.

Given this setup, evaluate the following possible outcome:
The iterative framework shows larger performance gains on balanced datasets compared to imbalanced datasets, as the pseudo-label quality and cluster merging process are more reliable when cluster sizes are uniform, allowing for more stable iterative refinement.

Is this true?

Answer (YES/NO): NO